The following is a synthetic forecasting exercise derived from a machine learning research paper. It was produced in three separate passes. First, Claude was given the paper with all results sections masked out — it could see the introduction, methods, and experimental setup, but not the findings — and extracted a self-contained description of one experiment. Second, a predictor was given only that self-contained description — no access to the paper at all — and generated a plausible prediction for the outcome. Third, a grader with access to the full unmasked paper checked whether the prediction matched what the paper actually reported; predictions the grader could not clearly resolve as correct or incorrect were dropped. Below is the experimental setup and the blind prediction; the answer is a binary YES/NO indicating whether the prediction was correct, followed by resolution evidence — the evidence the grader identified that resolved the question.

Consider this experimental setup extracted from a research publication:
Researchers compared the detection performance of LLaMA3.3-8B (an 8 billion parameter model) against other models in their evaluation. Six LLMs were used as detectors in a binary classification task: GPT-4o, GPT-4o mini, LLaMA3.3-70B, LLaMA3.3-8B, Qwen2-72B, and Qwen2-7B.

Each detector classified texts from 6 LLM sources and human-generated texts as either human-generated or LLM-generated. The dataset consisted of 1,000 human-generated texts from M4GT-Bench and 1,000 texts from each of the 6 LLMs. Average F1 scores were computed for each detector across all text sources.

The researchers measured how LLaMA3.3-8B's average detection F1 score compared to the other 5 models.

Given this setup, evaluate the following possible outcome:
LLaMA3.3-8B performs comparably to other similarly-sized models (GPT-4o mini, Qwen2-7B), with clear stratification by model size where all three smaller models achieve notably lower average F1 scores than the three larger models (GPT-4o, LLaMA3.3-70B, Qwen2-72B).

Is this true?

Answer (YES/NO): NO